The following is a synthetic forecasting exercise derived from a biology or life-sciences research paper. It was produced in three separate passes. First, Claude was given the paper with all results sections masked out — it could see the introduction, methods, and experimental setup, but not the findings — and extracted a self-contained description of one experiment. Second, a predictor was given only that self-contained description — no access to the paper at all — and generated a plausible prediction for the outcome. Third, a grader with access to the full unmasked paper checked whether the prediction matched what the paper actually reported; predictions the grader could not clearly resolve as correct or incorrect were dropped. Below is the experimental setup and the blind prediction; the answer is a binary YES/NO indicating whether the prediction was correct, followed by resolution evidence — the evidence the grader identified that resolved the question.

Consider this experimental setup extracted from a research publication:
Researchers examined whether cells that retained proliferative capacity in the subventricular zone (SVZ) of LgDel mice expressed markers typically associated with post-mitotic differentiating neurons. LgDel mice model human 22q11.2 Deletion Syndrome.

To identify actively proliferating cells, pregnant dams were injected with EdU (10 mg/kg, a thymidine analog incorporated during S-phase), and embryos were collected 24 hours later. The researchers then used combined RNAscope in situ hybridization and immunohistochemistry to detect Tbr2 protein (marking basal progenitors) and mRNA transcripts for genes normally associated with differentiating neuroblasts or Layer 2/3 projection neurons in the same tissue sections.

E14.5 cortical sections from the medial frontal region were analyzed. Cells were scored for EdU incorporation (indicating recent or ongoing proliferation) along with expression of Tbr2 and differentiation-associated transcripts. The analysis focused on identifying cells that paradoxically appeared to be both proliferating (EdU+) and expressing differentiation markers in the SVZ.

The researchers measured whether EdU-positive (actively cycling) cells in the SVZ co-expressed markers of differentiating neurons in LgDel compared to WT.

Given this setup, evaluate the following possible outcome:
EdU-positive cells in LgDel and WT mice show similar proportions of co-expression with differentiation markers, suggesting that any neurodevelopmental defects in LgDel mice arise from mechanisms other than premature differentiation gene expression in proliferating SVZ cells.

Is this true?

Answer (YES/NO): NO